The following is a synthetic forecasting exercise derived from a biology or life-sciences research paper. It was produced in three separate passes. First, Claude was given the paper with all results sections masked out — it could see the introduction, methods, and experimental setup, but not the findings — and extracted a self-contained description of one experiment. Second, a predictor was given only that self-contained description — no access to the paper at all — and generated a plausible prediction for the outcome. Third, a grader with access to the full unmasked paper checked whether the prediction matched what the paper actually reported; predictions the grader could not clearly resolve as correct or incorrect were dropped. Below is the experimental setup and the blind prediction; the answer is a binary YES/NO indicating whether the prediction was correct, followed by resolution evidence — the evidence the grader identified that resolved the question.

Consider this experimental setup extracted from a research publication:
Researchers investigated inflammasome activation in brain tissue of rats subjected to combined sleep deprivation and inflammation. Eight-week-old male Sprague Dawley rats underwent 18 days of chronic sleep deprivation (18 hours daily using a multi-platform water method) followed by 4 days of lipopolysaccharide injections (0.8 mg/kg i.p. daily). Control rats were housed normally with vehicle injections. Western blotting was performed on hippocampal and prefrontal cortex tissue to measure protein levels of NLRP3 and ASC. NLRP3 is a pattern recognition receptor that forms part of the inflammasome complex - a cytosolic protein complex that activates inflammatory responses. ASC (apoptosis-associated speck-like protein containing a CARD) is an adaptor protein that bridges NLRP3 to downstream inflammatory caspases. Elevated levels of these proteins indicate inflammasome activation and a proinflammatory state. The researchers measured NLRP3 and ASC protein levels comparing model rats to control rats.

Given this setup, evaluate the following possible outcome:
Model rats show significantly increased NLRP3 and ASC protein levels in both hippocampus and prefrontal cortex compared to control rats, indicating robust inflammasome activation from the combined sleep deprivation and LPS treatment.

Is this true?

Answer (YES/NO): YES